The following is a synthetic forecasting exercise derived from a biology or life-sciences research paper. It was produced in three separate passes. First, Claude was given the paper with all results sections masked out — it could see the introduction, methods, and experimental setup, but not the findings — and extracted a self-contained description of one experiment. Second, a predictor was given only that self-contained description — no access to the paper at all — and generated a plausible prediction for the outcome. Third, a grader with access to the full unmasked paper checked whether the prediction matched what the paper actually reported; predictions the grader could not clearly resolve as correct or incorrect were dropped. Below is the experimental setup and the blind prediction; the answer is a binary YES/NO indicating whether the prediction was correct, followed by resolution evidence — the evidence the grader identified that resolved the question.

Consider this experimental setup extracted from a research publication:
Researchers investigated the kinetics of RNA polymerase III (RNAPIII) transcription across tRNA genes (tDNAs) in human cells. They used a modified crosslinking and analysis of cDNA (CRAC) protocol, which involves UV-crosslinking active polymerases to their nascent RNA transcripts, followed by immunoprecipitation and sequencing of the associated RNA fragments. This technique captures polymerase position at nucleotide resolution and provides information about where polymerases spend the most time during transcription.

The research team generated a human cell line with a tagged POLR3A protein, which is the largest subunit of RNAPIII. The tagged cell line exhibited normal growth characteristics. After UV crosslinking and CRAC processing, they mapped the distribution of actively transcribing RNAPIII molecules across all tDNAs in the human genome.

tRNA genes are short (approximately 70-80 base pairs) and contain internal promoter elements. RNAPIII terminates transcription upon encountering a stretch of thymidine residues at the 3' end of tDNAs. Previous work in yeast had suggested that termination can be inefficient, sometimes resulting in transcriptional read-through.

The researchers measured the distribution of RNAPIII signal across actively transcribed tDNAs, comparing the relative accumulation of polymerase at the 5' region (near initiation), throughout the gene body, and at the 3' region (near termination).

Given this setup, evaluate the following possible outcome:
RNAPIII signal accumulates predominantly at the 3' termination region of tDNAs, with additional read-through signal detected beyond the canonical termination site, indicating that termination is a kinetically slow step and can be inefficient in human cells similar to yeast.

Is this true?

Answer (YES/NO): YES